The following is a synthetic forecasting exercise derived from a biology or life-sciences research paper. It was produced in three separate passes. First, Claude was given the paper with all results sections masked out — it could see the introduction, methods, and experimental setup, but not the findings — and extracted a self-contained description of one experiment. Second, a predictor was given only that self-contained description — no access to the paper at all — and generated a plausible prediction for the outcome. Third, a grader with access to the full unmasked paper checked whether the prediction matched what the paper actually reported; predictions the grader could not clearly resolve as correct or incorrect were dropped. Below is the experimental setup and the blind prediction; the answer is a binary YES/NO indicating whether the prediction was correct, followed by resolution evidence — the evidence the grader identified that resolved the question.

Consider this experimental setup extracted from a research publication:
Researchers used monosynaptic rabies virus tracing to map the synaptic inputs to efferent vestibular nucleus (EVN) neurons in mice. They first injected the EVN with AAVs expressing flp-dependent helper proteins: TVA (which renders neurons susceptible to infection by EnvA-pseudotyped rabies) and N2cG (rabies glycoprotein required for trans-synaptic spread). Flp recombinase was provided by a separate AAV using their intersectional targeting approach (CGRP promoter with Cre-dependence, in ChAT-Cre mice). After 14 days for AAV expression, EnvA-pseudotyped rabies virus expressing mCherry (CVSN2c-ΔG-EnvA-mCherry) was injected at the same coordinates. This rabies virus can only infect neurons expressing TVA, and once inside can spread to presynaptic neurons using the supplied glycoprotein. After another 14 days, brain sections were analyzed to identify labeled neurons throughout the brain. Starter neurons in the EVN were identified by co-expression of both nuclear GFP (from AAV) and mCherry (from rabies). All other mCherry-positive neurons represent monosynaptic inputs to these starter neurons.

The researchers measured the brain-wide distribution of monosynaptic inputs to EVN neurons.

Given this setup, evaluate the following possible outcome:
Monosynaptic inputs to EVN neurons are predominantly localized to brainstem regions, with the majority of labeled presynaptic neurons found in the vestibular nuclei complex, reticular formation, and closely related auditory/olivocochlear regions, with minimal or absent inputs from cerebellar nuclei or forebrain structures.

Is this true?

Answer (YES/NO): NO